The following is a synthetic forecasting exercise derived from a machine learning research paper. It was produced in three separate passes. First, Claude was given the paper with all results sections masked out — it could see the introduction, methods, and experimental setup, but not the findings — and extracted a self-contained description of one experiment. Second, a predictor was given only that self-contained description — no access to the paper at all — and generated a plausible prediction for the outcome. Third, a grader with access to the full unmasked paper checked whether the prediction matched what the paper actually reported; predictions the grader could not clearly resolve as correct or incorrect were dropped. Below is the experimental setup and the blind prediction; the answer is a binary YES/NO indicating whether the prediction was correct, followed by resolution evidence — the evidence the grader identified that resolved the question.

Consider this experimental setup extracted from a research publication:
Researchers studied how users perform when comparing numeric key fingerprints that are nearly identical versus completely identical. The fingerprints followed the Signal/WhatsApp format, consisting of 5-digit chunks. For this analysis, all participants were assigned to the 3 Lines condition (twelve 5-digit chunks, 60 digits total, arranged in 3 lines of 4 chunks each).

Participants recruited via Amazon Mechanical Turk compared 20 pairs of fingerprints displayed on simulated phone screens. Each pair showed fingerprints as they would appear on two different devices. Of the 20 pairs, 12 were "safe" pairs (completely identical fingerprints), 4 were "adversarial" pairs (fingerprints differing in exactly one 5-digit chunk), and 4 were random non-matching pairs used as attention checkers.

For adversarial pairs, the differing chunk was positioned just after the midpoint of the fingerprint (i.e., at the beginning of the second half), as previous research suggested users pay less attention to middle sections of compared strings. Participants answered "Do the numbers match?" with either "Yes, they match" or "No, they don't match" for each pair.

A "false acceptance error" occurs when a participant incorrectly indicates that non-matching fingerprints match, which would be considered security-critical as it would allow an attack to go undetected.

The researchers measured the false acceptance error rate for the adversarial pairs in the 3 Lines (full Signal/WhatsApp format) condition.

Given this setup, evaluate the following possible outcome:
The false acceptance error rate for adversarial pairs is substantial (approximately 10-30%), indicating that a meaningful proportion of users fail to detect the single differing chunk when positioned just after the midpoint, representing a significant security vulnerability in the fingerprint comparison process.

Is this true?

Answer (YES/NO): NO